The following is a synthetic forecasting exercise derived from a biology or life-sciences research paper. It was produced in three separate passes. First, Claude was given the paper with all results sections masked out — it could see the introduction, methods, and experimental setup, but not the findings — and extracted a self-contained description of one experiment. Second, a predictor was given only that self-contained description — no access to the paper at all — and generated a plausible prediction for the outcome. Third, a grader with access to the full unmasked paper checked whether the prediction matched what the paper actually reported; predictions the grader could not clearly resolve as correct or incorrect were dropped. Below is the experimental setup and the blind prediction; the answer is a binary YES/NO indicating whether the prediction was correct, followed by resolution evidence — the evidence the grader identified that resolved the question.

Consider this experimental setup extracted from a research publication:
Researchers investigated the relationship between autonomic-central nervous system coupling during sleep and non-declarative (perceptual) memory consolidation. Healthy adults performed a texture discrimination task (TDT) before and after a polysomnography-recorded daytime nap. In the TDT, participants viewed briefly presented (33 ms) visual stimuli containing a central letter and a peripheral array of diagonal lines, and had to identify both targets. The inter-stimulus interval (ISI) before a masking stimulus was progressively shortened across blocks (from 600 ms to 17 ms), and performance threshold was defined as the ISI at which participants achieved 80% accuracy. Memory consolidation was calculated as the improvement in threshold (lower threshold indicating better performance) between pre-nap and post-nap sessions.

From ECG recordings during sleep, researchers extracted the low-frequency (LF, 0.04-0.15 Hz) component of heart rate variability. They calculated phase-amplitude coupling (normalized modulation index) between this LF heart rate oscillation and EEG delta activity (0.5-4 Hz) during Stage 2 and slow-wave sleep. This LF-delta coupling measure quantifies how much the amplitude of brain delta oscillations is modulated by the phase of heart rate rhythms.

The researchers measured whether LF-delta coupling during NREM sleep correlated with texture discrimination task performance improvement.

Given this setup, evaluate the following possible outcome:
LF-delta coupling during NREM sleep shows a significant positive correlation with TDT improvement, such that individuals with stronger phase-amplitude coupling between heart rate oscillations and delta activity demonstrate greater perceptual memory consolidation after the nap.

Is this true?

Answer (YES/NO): NO